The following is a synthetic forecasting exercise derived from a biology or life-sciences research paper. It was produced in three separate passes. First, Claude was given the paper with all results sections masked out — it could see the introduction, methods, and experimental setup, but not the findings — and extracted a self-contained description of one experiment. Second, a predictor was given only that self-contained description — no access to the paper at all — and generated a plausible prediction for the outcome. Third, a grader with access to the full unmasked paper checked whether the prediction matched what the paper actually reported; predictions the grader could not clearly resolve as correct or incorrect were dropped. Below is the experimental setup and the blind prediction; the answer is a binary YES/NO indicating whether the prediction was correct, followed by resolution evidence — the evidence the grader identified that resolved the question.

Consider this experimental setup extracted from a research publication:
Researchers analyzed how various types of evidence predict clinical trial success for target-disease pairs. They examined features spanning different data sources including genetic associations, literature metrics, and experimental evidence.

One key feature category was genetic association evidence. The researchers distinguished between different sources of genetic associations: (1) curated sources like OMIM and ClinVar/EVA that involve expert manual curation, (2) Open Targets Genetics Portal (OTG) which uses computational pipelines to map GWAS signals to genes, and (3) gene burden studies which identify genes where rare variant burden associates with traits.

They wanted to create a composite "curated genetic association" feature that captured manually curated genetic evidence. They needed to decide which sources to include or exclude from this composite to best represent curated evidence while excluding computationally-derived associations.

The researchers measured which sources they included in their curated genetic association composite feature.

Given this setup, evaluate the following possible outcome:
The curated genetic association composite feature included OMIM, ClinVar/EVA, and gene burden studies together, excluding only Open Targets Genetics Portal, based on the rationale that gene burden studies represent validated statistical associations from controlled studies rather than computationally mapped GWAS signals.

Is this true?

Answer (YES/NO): NO